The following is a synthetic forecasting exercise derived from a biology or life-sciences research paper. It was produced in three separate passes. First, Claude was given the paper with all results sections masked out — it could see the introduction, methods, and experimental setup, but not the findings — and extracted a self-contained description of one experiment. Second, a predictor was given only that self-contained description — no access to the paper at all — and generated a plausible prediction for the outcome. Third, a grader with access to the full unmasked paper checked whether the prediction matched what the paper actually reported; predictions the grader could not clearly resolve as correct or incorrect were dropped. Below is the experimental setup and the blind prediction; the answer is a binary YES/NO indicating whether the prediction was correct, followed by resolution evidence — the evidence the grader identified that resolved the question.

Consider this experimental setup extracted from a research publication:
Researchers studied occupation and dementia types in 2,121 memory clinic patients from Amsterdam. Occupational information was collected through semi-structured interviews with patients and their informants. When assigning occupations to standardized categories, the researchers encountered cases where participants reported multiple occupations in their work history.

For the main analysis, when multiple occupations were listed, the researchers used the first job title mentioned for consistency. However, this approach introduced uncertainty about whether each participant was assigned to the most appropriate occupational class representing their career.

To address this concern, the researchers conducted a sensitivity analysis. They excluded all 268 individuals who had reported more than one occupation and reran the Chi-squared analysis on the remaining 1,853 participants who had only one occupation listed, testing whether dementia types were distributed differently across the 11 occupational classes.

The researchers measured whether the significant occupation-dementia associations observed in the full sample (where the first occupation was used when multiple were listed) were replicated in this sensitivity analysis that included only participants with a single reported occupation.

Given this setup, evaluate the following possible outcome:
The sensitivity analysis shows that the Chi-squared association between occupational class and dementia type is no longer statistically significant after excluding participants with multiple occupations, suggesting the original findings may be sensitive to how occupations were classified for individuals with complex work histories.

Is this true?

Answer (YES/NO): NO